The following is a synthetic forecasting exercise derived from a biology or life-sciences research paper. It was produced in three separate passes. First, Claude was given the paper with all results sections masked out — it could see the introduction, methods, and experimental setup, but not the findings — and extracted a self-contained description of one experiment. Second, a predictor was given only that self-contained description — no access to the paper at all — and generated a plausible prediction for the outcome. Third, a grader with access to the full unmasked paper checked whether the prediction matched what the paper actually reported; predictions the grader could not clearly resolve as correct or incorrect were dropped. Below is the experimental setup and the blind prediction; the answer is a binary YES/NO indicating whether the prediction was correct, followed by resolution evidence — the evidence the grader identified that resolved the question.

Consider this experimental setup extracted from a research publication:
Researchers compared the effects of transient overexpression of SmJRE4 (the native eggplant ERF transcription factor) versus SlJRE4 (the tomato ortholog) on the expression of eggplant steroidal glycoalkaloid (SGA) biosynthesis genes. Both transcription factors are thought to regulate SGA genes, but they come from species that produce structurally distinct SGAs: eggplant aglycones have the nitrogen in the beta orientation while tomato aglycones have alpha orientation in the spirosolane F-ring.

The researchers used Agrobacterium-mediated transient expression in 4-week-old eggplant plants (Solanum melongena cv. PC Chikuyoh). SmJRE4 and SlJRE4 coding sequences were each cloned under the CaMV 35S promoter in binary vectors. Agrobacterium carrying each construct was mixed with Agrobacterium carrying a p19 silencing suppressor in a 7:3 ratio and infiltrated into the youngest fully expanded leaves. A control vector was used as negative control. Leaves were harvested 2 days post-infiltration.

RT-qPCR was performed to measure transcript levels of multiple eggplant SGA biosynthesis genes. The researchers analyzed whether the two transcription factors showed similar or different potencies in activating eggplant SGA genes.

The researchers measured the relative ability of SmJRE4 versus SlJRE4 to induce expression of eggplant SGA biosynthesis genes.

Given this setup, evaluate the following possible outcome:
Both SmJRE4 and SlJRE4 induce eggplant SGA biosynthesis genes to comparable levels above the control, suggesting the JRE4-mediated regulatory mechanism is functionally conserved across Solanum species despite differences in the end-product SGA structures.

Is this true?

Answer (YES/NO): YES